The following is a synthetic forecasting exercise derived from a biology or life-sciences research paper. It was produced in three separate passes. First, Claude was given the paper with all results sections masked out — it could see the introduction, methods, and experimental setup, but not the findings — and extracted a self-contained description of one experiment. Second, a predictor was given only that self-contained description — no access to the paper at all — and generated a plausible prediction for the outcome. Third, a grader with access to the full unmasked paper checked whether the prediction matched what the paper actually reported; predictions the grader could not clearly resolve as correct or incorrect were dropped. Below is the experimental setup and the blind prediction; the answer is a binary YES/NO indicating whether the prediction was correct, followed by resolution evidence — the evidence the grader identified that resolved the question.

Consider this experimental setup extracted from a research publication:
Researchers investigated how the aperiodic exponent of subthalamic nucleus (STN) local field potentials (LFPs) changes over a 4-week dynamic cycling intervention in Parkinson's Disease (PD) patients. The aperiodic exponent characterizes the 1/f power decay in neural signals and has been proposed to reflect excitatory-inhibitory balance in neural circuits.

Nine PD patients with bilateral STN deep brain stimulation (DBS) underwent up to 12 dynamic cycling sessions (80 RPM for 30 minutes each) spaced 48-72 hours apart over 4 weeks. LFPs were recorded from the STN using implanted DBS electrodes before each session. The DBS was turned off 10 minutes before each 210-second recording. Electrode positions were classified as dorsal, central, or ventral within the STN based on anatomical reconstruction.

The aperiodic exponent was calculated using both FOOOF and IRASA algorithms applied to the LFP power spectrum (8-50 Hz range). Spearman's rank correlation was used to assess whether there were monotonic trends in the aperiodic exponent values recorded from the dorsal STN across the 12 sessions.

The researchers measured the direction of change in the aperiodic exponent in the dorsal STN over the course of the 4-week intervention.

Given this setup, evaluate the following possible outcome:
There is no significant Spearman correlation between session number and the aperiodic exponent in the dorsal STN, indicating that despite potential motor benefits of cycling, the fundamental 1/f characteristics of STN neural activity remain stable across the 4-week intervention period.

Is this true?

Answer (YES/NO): NO